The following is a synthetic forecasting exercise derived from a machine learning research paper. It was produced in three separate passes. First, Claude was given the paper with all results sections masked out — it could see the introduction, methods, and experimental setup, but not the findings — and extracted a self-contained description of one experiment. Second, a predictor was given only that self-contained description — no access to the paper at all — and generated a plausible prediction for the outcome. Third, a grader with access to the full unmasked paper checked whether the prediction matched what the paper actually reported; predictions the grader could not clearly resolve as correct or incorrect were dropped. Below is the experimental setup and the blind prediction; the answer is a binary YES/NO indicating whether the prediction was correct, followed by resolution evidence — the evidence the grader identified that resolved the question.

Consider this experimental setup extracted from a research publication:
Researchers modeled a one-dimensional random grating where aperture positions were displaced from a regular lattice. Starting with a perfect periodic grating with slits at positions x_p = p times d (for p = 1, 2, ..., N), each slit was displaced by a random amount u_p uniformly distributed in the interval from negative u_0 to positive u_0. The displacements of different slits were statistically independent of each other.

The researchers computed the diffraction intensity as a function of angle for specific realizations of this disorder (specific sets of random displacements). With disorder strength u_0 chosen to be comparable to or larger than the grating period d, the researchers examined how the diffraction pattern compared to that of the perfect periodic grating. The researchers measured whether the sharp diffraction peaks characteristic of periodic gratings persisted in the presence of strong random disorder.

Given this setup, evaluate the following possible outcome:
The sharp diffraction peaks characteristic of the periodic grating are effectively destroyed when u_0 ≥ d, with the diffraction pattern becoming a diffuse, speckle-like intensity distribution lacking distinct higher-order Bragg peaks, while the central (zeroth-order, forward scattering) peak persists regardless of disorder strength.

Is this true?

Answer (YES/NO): YES